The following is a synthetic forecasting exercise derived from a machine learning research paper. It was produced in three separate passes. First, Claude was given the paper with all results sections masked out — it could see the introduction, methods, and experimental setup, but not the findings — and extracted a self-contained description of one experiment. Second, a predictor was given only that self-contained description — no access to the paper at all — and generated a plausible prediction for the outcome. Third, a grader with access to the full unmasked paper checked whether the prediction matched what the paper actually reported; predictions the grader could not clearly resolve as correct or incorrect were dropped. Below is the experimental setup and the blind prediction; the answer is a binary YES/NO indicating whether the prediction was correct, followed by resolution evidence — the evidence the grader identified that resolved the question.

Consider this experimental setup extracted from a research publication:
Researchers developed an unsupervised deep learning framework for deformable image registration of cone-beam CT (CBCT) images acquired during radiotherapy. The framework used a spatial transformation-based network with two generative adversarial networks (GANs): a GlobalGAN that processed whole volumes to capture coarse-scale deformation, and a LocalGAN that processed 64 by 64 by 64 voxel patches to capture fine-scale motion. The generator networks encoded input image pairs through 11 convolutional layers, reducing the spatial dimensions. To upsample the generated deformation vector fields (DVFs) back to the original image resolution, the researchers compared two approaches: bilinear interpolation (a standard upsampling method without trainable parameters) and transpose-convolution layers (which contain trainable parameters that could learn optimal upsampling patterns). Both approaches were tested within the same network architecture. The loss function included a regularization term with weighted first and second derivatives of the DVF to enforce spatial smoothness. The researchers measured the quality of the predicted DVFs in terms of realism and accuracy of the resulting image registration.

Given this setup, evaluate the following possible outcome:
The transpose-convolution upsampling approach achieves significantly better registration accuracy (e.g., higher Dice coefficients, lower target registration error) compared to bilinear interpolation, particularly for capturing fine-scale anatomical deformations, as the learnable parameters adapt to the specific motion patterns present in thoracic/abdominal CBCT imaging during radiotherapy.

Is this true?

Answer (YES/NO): NO